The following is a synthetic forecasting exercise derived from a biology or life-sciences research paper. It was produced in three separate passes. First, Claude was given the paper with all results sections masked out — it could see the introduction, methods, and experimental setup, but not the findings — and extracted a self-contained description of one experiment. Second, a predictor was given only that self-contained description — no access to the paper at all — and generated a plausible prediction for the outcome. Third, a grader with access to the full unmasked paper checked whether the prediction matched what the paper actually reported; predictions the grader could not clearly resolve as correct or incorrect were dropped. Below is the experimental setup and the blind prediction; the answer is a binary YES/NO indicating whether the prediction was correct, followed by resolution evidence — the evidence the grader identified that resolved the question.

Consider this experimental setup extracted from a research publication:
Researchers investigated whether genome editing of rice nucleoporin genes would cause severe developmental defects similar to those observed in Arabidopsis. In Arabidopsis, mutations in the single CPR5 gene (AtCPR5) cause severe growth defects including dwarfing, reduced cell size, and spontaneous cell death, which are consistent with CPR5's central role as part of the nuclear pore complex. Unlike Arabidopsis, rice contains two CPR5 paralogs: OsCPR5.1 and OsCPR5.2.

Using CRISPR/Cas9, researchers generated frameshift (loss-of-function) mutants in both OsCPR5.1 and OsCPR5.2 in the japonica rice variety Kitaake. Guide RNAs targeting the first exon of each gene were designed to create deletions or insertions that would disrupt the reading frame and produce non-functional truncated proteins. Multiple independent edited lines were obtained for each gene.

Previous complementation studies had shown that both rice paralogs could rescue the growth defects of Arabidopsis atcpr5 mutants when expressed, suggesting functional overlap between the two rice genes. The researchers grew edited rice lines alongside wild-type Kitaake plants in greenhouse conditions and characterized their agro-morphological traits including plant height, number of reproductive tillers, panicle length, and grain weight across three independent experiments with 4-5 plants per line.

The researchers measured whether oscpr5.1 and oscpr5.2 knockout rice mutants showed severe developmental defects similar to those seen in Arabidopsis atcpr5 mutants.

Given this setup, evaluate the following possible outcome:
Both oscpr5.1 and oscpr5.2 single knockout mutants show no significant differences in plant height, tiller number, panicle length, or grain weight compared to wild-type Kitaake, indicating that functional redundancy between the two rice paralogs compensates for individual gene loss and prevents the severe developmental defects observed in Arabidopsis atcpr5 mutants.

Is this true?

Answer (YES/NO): YES